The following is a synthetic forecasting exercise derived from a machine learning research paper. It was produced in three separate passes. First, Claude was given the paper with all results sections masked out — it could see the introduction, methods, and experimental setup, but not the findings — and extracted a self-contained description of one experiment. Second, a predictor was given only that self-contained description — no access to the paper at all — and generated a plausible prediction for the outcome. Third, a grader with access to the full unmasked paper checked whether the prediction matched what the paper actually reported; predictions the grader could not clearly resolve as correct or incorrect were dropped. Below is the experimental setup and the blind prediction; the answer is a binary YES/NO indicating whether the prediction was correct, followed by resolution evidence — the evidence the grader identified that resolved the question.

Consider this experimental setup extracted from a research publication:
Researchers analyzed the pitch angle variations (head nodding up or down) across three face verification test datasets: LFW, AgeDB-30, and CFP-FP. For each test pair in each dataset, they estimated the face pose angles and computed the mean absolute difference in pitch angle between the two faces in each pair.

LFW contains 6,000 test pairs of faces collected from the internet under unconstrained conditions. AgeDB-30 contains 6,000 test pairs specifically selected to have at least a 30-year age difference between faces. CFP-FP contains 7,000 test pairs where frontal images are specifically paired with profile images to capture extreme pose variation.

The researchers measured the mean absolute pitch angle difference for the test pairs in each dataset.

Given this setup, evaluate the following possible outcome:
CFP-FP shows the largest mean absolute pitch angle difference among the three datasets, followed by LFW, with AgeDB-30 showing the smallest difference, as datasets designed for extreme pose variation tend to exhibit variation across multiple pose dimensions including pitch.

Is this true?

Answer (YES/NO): YES